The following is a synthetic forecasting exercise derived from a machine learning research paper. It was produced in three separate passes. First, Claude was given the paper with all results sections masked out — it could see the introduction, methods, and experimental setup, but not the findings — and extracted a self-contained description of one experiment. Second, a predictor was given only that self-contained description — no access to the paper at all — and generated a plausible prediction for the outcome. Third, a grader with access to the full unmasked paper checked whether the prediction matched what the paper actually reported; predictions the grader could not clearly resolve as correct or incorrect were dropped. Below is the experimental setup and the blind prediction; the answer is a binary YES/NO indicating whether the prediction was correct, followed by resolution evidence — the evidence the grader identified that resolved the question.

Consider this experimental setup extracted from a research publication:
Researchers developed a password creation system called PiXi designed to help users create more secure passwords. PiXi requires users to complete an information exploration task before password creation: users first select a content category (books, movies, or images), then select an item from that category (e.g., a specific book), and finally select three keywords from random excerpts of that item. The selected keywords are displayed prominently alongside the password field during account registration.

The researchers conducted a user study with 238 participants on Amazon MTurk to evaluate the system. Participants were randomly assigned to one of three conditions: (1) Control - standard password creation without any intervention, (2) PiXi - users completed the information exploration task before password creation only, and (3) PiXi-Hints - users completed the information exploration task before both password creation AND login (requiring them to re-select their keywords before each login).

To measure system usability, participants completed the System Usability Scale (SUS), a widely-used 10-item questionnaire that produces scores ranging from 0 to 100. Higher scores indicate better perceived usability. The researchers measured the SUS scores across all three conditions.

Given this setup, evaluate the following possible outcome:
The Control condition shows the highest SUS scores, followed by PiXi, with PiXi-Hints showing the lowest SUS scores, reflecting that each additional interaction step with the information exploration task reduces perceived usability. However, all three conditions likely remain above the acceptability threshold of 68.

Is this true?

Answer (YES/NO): NO